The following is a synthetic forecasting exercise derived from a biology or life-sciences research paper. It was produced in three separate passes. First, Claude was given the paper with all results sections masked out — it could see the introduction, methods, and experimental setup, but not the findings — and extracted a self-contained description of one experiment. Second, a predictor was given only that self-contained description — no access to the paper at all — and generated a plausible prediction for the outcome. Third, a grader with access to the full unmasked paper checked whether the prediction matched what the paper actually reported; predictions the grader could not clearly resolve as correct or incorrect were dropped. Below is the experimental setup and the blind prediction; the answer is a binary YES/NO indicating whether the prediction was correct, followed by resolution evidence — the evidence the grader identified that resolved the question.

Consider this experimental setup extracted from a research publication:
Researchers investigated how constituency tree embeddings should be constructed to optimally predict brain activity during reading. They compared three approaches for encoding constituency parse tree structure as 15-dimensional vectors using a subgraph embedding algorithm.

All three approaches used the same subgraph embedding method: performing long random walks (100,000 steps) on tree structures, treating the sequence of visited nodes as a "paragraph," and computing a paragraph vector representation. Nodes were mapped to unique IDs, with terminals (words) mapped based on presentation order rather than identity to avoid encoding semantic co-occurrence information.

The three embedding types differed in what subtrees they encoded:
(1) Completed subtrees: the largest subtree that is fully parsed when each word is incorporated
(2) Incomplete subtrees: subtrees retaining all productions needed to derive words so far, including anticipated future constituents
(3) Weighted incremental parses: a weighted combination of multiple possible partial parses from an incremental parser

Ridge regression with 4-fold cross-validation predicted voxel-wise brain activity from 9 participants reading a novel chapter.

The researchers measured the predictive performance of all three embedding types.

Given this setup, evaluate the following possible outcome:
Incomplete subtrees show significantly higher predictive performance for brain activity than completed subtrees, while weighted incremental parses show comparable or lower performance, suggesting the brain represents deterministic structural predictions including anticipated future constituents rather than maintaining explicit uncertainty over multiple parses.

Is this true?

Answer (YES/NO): YES